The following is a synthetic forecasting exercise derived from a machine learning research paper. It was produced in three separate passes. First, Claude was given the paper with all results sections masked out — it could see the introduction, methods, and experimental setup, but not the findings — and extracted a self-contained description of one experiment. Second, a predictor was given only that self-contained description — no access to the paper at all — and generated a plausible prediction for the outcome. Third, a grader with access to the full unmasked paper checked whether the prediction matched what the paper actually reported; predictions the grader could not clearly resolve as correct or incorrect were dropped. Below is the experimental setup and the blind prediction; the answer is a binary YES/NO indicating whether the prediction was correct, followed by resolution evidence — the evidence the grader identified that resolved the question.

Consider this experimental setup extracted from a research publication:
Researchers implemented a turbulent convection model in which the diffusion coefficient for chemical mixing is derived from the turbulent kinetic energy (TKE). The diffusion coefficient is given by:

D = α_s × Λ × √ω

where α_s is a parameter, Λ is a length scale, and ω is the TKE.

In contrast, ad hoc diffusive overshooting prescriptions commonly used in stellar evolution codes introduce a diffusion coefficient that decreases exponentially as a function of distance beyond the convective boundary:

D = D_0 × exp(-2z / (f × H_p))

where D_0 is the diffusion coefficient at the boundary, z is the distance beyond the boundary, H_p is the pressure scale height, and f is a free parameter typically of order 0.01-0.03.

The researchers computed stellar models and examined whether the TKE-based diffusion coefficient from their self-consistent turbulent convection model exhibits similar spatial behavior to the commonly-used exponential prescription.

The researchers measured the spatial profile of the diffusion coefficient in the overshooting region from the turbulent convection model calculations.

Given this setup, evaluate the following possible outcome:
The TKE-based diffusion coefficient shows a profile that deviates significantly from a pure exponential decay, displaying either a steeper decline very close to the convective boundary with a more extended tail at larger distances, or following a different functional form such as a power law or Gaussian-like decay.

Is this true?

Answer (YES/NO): NO